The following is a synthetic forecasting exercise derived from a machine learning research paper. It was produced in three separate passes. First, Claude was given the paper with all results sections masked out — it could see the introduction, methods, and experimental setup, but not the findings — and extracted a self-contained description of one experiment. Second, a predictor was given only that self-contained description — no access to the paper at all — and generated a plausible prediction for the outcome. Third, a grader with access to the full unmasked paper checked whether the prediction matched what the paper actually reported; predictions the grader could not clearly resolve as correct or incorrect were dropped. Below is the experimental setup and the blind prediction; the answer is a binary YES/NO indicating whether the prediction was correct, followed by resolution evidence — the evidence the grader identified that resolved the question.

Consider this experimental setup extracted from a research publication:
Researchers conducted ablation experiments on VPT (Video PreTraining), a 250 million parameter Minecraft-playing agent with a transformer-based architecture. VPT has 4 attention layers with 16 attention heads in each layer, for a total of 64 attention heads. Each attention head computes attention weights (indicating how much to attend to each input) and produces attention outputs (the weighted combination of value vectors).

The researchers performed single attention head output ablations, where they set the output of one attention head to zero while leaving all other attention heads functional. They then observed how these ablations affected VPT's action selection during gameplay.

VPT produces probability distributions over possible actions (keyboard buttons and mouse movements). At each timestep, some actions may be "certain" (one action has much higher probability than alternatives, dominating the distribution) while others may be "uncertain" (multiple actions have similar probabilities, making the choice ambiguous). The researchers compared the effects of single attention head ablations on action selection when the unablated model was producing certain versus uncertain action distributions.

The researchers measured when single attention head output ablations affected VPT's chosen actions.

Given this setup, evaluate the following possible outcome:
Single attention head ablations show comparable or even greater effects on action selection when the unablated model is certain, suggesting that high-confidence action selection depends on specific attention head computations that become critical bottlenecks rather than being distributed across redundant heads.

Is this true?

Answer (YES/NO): NO